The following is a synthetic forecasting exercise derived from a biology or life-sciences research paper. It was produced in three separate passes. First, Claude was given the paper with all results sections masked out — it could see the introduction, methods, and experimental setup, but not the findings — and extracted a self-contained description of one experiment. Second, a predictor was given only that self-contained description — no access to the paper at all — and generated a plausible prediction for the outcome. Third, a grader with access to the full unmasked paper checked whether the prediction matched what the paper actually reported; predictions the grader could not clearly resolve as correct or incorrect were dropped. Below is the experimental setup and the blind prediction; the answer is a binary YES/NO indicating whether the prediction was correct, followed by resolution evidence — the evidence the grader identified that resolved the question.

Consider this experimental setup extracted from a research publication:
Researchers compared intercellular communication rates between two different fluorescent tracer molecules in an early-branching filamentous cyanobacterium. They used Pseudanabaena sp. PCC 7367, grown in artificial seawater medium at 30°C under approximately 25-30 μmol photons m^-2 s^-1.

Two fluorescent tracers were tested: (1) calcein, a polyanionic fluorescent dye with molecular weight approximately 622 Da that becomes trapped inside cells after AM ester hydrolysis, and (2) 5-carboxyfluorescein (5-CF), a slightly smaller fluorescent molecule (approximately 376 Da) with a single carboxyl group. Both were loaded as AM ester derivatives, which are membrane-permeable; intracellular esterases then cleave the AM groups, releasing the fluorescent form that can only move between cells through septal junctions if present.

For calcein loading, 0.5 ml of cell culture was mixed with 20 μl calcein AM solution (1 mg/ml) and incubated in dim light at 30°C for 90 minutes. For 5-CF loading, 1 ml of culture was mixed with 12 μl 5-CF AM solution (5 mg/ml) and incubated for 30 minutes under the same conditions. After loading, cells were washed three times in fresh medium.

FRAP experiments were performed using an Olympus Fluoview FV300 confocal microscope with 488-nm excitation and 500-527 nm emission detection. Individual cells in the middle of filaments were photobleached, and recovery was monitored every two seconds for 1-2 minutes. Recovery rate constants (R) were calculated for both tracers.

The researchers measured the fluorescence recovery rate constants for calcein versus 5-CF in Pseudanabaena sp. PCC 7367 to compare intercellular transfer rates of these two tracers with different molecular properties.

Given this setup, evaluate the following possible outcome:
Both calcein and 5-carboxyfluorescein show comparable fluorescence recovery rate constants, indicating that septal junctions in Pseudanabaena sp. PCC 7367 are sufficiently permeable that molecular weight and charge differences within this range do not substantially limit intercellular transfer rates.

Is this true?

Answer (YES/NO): NO